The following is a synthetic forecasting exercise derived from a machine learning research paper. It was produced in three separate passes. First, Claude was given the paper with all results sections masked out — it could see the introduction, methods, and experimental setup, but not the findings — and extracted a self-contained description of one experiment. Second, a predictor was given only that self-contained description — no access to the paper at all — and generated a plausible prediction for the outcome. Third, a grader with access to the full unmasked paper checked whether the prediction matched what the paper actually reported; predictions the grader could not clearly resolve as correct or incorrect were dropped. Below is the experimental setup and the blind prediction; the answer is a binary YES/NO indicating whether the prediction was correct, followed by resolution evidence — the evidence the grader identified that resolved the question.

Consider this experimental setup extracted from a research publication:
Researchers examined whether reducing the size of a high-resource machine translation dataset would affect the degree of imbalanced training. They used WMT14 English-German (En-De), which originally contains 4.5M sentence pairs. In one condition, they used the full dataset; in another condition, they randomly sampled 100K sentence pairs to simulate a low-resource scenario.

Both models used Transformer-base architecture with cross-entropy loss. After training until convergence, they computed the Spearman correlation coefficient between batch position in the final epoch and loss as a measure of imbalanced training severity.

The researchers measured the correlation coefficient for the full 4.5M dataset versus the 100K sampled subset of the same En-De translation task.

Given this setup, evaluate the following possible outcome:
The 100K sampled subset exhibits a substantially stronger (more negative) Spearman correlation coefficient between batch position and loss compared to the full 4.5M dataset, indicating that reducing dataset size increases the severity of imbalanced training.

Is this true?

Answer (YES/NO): YES